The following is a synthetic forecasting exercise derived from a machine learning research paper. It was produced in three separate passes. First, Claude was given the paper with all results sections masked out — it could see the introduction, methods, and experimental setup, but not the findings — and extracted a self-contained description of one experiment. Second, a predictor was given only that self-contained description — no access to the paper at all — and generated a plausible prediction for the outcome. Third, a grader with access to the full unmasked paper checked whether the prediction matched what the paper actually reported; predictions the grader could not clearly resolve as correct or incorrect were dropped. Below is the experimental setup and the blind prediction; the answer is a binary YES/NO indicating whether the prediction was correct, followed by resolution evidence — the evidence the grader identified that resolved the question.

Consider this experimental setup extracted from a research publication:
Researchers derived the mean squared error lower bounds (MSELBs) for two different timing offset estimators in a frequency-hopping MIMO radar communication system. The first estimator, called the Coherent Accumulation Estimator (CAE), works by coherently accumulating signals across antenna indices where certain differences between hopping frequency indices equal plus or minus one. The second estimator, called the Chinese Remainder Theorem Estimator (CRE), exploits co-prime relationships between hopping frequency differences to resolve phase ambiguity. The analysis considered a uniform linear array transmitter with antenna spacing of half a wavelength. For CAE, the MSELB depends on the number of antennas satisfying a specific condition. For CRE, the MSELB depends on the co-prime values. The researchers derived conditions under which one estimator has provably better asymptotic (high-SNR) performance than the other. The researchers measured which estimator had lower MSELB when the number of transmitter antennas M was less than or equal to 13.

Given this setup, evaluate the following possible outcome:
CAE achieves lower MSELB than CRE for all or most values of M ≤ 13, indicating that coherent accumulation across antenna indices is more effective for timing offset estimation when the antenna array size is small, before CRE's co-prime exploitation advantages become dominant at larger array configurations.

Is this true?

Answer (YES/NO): NO